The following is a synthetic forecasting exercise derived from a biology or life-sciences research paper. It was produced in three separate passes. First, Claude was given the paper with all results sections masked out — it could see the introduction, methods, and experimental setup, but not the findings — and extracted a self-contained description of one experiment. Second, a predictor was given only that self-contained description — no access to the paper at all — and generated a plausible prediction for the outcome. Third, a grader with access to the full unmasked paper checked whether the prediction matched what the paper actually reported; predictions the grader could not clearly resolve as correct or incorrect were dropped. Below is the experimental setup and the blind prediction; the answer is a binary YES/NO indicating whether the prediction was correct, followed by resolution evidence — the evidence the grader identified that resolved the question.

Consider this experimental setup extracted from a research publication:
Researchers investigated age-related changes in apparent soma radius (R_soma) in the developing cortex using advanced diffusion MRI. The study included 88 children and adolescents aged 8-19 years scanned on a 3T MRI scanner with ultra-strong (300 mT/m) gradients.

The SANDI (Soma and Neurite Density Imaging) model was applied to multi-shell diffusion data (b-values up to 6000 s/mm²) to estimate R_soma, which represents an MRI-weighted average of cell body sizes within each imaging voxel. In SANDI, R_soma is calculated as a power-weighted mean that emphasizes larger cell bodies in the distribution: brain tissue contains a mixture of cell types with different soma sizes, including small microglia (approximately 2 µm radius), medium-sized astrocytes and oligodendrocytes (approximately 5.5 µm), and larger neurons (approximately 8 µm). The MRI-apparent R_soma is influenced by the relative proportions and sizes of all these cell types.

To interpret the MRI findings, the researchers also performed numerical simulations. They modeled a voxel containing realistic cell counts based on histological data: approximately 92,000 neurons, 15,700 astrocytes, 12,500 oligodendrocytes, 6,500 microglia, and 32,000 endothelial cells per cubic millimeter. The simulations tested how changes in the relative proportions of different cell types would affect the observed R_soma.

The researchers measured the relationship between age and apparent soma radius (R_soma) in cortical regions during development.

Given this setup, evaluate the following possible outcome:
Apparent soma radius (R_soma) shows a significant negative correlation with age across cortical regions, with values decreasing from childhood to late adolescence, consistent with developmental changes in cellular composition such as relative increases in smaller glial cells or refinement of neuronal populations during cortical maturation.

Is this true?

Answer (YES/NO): YES